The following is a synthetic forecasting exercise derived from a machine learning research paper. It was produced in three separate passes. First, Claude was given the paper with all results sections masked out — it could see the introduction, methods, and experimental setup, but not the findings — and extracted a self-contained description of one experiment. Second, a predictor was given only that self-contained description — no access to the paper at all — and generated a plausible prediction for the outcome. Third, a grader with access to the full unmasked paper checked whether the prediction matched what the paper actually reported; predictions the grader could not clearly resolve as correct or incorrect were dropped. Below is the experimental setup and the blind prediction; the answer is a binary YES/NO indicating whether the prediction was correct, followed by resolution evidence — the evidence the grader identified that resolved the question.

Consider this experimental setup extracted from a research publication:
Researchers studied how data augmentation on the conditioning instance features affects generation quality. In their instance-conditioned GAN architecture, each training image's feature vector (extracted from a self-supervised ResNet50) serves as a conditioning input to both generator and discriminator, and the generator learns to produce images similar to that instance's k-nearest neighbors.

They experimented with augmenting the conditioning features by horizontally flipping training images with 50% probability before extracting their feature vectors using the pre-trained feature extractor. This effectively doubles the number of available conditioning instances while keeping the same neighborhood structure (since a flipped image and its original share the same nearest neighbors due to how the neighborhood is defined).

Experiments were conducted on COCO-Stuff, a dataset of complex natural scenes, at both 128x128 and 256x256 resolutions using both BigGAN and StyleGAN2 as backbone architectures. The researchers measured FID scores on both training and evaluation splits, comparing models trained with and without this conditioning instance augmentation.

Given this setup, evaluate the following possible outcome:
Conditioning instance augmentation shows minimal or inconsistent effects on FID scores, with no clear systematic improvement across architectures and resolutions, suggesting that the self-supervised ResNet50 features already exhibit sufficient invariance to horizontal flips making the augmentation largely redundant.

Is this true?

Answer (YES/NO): NO